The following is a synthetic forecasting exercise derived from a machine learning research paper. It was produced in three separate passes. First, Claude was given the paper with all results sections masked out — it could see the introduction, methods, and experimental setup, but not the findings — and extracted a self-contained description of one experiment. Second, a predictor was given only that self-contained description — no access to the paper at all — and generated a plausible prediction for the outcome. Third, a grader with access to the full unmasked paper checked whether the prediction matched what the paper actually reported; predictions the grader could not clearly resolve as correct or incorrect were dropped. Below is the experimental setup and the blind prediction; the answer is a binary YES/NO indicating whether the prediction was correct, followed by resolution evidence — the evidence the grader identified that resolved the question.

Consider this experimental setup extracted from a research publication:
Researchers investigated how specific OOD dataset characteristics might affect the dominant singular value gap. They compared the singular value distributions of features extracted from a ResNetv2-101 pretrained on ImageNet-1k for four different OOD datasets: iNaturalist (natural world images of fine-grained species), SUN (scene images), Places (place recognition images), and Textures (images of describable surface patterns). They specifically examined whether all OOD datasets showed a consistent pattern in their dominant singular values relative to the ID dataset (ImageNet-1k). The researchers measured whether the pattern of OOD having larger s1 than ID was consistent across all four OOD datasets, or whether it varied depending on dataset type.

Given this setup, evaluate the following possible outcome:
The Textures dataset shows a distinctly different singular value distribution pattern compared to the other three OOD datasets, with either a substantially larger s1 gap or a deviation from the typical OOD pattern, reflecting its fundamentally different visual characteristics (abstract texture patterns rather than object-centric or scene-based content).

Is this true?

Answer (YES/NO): NO